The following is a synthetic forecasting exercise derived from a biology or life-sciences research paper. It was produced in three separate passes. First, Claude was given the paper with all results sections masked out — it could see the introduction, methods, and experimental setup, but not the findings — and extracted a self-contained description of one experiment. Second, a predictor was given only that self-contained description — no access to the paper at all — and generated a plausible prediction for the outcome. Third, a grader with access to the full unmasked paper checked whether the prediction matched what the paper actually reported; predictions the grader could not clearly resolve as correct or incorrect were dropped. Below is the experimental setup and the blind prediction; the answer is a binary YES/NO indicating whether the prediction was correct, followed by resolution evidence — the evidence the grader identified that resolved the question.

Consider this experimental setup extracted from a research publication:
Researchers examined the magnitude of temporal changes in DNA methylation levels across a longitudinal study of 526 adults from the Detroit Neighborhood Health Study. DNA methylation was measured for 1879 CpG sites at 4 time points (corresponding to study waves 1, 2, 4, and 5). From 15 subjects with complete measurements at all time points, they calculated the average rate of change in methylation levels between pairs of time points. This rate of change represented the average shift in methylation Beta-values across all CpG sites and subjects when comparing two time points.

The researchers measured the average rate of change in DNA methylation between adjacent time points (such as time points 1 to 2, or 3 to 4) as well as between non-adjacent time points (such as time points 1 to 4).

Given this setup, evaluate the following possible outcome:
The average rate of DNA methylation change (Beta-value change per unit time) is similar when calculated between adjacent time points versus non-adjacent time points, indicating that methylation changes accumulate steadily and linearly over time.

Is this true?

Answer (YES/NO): NO